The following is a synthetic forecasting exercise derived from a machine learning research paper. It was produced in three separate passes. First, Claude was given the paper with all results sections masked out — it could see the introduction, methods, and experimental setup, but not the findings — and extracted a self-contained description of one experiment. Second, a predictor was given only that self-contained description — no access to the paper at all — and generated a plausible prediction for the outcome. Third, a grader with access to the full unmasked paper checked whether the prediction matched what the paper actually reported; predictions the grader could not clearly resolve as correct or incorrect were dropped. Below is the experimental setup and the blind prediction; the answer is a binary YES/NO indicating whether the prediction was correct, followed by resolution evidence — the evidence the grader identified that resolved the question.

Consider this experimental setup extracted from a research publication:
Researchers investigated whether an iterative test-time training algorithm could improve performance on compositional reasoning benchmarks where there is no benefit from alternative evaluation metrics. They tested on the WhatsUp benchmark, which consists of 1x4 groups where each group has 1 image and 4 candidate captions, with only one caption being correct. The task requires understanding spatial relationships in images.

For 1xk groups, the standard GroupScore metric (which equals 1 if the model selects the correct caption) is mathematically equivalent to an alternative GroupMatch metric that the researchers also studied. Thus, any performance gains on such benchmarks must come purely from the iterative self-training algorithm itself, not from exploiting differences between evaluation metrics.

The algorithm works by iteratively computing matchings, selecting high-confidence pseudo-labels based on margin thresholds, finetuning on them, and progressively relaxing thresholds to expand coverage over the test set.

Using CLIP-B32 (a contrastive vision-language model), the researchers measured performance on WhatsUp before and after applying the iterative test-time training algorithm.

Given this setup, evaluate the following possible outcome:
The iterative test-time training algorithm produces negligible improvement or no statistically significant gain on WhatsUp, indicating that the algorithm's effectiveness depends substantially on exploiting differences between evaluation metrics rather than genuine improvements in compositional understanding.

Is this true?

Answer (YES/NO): NO